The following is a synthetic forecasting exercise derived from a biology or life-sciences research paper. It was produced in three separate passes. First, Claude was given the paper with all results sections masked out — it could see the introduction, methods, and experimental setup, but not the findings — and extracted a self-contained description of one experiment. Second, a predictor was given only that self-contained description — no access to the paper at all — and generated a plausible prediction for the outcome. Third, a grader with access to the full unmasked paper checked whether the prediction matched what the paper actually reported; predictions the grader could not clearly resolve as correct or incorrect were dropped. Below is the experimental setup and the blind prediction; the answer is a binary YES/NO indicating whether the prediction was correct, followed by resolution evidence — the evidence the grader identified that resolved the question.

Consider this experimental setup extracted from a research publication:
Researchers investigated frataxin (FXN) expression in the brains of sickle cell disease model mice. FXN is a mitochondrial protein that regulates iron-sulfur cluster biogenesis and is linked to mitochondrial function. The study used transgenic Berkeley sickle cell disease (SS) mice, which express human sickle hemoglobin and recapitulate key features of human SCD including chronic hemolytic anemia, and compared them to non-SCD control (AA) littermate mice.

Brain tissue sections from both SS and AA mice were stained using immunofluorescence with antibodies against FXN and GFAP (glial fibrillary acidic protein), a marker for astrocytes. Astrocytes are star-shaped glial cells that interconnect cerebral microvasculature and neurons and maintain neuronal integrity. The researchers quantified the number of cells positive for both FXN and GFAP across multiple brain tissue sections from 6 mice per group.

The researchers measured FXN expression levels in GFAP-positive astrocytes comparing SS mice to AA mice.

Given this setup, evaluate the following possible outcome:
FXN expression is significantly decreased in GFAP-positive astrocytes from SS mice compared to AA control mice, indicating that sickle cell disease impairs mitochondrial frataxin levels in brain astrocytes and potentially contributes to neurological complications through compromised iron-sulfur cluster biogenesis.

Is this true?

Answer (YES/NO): YES